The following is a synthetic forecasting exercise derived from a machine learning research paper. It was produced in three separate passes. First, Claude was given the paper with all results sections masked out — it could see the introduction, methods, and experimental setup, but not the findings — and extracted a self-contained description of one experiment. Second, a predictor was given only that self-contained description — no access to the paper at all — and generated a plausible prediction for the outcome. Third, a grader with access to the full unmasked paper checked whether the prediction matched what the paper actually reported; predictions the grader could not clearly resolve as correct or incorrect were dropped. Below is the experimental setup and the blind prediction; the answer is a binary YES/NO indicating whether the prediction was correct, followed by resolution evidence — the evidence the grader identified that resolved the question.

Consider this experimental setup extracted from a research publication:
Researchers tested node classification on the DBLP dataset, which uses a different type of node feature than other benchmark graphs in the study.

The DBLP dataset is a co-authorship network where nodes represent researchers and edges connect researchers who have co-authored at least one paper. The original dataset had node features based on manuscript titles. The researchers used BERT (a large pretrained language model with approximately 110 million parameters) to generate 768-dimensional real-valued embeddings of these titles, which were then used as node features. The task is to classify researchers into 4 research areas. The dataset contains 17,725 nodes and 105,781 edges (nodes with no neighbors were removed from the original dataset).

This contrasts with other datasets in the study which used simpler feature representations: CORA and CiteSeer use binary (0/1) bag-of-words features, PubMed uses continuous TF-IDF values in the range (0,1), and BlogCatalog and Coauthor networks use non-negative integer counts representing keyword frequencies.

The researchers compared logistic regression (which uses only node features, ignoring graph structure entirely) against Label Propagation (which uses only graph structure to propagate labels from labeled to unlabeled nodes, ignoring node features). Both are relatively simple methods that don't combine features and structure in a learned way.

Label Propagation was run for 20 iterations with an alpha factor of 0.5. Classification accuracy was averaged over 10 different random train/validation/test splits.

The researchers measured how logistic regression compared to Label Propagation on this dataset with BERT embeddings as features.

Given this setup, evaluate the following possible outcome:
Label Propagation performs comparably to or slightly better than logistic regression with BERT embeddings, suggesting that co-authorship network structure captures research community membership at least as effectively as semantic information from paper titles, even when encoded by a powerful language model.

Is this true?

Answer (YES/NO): NO